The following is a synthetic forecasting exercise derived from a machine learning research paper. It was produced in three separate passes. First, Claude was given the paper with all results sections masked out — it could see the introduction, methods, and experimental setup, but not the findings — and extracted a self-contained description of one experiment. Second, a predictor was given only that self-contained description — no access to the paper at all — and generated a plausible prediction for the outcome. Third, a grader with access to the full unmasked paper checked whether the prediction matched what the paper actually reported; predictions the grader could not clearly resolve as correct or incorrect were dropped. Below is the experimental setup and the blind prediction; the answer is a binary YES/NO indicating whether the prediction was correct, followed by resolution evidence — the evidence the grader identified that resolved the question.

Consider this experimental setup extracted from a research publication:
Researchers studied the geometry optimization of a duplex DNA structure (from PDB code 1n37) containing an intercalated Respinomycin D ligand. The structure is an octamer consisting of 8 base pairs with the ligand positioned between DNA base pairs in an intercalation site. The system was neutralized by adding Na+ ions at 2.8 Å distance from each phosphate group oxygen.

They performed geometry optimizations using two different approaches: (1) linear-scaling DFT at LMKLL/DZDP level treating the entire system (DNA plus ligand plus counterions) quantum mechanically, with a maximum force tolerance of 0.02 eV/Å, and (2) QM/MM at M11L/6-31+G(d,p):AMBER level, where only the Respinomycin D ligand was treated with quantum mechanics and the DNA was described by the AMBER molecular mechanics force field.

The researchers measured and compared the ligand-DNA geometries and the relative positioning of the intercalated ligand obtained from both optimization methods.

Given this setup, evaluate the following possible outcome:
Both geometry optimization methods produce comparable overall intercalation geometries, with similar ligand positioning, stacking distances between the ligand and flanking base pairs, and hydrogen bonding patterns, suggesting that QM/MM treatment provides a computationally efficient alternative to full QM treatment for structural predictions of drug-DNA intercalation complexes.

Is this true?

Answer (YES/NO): NO